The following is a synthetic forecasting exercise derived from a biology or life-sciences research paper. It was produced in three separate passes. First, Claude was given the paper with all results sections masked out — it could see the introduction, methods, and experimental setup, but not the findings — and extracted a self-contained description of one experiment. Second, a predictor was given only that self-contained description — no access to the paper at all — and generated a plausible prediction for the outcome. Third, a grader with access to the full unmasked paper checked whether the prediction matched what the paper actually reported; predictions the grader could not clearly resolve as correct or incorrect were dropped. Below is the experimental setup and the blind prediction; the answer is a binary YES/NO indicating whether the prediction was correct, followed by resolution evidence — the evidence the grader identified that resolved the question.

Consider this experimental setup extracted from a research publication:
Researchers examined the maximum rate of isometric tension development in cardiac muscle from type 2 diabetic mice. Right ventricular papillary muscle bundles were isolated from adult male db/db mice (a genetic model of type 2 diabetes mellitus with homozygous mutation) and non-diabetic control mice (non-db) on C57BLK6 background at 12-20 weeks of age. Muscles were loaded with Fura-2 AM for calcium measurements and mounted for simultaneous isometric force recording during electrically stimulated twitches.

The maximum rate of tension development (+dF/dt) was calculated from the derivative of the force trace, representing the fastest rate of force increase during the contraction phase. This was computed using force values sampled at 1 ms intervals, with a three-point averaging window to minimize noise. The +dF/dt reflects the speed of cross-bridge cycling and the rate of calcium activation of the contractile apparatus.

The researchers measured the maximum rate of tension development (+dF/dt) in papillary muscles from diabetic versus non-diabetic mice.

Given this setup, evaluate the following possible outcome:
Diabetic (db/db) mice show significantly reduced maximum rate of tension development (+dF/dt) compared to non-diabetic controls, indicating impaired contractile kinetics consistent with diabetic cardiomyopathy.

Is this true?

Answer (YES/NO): YES